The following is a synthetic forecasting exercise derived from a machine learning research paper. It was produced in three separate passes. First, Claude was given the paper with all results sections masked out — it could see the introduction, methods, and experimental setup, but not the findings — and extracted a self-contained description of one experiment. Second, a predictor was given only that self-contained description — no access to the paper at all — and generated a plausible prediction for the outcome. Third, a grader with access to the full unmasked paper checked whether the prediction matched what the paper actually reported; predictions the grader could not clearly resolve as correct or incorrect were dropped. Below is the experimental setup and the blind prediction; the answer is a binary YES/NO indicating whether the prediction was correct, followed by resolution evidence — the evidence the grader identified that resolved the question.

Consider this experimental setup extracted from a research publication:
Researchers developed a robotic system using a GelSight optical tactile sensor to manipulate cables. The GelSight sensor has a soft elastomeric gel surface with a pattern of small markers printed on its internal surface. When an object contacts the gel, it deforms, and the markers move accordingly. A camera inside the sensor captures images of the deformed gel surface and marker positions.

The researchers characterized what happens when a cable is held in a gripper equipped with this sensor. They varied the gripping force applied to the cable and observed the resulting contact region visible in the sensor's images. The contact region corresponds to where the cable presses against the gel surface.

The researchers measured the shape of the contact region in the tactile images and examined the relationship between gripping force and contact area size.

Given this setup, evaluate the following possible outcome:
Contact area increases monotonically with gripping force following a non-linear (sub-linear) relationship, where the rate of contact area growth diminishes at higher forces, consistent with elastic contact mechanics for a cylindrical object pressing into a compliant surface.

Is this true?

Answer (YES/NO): NO